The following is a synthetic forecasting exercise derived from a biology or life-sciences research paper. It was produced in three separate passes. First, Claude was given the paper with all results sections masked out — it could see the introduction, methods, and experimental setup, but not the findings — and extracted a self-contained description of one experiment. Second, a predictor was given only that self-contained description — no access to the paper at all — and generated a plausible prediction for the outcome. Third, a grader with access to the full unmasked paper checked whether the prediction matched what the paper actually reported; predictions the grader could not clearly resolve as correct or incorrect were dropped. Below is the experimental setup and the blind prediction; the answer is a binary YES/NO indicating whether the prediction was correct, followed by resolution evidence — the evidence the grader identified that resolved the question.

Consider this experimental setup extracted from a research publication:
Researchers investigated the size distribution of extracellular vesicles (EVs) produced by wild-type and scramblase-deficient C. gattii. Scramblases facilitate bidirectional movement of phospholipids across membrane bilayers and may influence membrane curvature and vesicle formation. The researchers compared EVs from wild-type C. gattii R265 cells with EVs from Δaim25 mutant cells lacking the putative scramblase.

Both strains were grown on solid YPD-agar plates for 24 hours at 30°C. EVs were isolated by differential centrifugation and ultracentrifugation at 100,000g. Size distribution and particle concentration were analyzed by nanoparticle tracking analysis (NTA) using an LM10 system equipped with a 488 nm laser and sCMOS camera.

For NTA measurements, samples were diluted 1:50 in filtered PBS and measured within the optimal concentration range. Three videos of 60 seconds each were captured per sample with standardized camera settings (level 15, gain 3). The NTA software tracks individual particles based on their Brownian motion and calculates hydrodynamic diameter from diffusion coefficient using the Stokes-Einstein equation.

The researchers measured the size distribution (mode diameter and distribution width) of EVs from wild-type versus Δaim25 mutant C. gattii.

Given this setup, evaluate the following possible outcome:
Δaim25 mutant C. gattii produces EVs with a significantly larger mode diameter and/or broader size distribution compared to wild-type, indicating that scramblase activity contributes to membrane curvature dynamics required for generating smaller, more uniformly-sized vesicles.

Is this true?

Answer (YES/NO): YES